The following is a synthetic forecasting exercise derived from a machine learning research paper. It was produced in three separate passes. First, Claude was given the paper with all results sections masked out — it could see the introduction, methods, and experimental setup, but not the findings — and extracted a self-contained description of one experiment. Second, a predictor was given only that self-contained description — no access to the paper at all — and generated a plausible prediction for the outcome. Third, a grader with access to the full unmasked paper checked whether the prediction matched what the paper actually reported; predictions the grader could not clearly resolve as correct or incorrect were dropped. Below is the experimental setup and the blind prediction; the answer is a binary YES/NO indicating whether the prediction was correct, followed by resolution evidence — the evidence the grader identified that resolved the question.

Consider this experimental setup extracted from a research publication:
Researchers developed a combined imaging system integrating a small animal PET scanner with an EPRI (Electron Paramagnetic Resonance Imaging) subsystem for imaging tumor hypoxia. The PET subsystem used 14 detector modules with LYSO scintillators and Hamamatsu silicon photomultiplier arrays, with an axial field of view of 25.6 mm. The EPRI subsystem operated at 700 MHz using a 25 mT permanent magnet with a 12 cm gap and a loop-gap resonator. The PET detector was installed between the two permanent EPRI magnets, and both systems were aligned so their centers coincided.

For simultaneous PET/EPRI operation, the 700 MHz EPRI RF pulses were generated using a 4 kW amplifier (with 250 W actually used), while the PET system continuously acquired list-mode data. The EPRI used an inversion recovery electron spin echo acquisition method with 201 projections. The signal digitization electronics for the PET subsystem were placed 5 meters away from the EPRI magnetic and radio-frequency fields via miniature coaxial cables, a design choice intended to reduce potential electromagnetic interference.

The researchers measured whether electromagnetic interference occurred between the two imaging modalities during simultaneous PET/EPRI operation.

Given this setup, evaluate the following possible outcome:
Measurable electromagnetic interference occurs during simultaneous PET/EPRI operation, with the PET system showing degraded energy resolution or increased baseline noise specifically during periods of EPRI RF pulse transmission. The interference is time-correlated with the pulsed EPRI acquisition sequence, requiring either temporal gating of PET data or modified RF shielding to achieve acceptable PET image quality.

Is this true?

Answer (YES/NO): NO